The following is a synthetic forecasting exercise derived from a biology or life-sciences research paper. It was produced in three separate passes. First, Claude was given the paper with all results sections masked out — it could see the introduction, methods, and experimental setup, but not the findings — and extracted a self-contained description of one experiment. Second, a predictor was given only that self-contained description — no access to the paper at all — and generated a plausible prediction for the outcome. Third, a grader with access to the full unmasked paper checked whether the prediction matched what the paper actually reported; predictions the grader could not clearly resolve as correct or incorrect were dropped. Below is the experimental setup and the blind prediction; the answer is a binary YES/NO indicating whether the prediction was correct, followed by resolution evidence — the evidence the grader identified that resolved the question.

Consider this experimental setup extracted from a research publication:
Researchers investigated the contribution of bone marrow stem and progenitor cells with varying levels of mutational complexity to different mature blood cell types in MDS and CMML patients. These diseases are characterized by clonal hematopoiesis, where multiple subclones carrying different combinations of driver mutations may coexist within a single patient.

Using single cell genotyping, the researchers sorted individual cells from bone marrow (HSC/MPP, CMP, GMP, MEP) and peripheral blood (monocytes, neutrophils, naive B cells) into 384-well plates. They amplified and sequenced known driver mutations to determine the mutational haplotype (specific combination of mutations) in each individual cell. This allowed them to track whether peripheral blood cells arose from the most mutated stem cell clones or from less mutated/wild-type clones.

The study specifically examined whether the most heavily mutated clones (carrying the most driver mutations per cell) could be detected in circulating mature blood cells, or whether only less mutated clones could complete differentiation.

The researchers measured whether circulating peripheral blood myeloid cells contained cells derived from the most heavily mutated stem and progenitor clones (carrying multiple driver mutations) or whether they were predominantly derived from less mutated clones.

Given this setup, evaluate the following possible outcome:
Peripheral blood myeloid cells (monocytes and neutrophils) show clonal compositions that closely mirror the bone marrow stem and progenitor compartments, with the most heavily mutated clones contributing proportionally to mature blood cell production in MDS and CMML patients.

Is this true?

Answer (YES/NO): YES